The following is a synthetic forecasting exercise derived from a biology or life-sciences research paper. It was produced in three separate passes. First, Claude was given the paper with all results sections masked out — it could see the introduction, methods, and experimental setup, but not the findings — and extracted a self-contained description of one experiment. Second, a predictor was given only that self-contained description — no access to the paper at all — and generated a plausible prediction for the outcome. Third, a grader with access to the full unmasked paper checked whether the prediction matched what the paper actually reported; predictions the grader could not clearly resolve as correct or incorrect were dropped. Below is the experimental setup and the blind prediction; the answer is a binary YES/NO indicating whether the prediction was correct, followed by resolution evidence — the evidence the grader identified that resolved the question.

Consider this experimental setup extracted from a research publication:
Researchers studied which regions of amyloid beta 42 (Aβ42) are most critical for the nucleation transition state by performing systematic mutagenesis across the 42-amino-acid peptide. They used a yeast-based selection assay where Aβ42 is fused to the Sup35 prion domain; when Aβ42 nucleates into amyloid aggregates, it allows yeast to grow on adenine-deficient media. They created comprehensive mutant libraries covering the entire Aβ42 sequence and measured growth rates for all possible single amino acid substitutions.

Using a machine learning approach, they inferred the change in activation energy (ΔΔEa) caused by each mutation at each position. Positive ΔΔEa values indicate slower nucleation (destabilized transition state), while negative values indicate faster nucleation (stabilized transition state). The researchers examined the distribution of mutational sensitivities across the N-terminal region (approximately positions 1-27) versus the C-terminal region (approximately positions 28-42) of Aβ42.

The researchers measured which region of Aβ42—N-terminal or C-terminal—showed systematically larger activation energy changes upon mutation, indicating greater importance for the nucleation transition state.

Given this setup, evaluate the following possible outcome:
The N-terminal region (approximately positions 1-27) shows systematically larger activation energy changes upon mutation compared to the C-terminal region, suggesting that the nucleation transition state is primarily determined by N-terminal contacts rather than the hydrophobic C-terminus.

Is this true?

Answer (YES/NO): NO